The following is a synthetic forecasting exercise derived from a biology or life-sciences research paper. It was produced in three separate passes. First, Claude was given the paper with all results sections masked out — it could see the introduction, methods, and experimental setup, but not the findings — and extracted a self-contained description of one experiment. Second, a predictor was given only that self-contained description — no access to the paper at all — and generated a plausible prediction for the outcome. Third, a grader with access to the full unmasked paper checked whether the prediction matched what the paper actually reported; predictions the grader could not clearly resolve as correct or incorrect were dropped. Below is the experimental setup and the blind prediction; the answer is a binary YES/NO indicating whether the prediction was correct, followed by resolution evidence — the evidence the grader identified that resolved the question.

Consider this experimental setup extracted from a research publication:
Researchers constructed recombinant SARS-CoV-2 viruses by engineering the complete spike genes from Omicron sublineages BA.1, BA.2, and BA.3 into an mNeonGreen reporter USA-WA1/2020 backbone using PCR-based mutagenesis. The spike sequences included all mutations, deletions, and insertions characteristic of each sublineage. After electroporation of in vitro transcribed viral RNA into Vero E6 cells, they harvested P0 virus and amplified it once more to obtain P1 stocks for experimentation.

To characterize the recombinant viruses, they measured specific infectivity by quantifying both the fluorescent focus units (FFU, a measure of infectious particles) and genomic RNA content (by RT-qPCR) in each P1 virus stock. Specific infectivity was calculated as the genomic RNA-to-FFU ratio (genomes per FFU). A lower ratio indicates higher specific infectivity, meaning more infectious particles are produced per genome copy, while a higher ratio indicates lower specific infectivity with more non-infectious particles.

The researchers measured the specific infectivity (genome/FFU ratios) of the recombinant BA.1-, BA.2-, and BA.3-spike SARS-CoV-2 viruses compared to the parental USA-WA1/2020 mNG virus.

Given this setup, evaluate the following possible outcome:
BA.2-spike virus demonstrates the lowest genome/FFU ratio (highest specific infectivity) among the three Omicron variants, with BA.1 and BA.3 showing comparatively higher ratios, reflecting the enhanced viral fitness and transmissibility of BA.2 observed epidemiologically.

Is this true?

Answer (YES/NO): NO